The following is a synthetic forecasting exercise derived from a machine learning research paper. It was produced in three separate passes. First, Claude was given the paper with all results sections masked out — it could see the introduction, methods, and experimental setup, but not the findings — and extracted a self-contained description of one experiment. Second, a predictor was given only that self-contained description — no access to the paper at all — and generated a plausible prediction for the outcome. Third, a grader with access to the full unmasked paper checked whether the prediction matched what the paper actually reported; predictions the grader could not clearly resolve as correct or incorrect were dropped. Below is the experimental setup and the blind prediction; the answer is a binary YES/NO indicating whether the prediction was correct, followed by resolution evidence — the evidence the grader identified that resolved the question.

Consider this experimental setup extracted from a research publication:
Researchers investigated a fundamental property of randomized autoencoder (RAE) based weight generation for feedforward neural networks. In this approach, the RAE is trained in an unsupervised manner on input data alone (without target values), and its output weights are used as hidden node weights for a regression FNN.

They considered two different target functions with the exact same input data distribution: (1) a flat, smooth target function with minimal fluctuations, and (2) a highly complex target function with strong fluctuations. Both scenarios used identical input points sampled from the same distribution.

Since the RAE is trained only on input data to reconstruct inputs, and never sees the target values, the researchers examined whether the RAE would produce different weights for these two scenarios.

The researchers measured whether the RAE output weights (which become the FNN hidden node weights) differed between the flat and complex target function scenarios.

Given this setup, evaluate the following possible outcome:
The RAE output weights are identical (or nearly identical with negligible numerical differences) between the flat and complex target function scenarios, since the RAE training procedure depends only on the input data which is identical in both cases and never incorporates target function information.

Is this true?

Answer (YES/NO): YES